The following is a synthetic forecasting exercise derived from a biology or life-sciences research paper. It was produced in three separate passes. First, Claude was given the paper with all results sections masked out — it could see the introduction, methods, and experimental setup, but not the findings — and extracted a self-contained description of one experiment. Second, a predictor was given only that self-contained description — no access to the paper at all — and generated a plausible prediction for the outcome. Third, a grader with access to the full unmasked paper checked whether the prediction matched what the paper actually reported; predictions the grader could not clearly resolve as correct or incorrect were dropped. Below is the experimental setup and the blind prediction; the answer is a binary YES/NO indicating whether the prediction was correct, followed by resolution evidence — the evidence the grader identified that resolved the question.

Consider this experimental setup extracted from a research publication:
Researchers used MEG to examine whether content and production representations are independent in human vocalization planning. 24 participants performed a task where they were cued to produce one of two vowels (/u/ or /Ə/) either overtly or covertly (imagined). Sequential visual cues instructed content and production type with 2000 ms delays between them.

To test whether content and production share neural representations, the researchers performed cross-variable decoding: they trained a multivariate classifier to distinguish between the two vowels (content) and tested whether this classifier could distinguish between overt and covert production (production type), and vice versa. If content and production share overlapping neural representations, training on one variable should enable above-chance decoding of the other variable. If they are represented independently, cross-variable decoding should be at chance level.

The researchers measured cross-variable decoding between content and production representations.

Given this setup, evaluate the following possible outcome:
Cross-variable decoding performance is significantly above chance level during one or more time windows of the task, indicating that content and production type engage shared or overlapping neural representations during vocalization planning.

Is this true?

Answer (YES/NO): YES